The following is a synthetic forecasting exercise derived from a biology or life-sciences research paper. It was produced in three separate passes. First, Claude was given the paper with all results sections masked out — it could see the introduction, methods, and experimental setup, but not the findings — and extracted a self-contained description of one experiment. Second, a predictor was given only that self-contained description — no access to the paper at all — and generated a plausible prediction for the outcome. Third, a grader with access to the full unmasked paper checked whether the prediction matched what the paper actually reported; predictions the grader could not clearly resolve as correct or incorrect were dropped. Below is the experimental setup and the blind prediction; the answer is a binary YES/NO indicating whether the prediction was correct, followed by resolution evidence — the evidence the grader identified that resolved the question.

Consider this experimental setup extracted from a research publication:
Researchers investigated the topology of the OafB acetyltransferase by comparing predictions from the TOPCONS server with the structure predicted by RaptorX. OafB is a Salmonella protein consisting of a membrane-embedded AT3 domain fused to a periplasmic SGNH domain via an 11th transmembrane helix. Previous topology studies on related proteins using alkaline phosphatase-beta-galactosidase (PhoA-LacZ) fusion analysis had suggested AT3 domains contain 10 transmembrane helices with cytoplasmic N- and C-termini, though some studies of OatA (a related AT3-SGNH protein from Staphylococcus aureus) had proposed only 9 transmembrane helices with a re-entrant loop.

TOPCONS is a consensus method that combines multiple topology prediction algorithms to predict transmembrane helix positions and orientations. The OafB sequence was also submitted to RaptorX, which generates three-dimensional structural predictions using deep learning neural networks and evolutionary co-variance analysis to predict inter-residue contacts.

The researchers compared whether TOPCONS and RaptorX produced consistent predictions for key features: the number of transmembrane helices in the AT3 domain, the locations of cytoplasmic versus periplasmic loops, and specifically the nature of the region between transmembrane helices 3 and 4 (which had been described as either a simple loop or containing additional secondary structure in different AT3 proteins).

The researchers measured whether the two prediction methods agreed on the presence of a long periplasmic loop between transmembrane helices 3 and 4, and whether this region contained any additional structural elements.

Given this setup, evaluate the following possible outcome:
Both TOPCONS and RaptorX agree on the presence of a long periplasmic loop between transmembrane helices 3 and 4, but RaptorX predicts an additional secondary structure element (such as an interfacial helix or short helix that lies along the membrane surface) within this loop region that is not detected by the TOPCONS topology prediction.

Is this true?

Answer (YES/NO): NO